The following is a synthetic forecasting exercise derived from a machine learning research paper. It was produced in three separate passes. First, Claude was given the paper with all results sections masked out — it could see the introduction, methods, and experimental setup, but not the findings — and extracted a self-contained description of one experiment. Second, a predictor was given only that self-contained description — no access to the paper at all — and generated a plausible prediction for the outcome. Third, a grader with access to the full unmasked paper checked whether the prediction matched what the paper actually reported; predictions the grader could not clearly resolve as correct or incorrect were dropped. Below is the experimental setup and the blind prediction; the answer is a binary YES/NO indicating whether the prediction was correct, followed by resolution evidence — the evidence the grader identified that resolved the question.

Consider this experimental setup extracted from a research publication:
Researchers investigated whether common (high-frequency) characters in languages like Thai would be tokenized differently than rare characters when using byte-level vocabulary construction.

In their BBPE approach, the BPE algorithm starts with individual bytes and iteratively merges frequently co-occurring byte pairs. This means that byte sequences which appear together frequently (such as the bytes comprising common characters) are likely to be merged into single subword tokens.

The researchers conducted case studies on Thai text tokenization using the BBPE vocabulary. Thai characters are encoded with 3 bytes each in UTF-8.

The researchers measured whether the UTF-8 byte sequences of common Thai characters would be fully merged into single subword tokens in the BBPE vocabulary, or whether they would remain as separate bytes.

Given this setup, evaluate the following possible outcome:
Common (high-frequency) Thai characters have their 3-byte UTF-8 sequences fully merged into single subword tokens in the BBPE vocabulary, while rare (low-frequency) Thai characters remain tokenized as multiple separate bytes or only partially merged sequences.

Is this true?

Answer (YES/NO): YES